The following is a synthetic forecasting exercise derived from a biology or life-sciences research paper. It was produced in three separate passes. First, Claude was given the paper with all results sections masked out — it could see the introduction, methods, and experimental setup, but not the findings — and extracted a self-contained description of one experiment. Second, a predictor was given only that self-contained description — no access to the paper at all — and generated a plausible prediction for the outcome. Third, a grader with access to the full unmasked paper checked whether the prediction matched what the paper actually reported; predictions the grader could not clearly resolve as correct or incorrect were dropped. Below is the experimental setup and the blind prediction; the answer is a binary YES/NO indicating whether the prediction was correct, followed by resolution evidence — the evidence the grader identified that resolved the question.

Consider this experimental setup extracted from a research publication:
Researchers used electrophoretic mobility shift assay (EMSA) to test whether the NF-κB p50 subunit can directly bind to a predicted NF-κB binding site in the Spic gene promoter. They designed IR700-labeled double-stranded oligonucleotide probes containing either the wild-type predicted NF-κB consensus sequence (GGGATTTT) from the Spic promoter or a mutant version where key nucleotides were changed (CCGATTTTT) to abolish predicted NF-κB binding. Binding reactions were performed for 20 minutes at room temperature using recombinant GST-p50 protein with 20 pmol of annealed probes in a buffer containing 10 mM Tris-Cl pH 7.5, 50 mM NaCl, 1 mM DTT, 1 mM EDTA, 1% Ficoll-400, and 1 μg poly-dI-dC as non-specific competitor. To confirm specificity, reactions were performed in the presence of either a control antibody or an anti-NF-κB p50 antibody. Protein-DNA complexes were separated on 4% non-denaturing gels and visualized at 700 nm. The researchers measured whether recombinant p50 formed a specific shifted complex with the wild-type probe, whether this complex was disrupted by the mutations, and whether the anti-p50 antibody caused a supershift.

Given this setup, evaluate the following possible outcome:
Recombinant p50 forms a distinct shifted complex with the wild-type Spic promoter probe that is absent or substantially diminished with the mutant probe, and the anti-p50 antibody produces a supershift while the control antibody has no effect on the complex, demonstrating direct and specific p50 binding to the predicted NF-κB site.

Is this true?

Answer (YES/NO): YES